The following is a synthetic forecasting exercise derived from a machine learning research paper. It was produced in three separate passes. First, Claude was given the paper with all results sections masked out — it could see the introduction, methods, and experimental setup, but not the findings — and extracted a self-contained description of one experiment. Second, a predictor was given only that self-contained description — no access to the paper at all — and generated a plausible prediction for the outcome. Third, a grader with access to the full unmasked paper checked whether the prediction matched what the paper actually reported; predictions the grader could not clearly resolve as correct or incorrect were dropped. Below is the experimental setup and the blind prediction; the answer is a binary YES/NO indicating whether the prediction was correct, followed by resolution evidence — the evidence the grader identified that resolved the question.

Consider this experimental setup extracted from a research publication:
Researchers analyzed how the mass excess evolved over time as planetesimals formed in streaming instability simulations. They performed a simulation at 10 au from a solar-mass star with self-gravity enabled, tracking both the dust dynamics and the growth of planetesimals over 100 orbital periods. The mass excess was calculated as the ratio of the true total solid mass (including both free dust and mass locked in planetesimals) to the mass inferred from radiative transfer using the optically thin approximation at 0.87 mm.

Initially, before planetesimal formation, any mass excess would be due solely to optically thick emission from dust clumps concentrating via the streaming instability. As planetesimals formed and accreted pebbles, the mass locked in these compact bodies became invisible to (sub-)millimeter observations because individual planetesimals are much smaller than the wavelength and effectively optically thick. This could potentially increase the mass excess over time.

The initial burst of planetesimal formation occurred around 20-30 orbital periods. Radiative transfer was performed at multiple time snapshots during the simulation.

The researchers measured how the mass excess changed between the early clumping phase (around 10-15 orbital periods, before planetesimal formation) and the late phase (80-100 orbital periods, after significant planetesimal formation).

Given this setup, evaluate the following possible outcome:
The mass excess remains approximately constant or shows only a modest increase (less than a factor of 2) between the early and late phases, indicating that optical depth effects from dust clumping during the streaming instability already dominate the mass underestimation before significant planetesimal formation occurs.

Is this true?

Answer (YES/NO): YES